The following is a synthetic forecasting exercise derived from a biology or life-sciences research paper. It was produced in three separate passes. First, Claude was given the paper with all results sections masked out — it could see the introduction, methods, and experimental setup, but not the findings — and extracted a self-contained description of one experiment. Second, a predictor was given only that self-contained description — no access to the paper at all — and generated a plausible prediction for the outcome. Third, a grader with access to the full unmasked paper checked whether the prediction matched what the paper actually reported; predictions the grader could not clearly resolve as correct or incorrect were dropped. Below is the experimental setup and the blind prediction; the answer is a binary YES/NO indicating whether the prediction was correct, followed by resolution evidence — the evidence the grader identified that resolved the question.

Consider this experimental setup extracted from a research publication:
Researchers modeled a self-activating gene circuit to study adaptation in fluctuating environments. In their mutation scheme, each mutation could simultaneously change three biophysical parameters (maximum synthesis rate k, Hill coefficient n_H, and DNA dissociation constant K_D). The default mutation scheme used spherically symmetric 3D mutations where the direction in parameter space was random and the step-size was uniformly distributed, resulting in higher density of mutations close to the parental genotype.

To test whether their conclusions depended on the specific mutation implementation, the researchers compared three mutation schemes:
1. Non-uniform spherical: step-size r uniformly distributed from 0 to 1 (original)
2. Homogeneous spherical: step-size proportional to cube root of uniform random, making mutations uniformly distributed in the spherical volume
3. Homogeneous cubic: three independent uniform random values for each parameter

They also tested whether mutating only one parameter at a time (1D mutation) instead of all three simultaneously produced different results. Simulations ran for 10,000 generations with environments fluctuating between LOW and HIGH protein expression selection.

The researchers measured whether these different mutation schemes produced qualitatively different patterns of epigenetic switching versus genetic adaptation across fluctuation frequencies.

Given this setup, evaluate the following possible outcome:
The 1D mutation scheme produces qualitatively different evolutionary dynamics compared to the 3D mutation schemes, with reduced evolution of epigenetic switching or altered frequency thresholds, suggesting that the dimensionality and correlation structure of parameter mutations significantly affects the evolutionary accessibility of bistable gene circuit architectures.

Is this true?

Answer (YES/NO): NO